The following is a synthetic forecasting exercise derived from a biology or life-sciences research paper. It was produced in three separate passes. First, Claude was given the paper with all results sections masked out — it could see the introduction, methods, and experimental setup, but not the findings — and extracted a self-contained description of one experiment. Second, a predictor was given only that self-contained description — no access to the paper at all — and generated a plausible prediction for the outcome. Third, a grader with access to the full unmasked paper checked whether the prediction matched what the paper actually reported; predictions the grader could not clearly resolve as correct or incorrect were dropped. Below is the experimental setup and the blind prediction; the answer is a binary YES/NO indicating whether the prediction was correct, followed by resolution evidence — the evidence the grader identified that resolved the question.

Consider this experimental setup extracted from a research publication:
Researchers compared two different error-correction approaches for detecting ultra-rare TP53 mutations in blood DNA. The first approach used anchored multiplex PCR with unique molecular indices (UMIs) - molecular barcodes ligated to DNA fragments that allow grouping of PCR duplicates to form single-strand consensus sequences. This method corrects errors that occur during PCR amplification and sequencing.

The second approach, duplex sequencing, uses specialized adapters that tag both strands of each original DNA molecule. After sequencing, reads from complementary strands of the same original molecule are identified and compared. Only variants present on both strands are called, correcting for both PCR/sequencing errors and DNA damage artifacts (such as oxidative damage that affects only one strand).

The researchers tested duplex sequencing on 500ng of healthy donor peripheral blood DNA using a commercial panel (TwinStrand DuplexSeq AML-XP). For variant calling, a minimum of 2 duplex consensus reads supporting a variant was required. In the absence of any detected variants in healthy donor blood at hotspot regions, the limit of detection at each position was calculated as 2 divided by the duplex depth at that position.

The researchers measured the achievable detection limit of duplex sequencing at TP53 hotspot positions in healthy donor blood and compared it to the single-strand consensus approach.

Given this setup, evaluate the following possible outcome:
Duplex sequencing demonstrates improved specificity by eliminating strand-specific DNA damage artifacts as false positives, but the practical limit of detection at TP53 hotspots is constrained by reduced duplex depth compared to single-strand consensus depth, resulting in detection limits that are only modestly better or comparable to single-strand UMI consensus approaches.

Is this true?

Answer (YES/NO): NO